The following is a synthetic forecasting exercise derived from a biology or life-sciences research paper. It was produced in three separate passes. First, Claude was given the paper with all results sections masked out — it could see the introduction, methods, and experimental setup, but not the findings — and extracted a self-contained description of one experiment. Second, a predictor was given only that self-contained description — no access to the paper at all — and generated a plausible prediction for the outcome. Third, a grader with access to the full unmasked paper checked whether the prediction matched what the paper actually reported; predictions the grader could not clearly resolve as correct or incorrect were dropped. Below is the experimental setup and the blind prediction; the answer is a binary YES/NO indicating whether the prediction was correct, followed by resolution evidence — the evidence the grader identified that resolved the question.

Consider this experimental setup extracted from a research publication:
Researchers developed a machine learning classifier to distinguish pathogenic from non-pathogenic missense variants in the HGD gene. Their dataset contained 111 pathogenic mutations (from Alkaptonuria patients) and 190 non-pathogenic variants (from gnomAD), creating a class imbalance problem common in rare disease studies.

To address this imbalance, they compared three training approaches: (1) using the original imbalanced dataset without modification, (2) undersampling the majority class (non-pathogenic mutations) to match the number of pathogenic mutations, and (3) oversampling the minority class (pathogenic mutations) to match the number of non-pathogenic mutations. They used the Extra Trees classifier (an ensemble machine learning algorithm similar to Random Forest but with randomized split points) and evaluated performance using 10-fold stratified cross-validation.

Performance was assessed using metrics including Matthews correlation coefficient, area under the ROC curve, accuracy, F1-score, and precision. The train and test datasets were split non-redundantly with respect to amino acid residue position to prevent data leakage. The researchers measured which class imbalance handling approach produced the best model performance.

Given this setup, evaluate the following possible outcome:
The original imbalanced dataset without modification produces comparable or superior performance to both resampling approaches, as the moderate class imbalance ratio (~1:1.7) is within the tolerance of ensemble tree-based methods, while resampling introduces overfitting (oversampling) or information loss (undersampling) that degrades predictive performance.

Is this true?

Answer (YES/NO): NO